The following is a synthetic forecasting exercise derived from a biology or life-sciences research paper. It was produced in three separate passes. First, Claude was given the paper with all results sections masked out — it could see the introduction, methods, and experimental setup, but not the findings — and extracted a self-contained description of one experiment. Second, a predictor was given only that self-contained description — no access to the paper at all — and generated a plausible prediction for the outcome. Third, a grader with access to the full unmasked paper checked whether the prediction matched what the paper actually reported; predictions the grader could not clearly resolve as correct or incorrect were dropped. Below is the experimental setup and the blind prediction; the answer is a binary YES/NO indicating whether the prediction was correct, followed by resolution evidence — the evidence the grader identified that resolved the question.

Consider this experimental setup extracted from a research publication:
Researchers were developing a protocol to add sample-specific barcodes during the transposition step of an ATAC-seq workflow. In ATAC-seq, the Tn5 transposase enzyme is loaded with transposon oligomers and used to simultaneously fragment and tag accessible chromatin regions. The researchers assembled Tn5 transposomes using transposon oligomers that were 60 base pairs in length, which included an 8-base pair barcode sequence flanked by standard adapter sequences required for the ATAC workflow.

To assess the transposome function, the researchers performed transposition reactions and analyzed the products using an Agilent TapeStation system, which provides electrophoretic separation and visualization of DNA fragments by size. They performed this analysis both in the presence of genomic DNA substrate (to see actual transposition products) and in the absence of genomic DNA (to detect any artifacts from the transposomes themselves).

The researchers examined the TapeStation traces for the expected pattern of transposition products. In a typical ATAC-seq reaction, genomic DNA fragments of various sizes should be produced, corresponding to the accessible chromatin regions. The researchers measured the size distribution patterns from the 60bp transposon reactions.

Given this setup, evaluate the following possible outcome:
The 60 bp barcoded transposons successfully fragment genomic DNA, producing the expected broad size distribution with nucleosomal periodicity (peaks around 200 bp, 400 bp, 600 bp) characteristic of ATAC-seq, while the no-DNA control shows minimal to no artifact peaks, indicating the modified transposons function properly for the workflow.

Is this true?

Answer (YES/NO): NO